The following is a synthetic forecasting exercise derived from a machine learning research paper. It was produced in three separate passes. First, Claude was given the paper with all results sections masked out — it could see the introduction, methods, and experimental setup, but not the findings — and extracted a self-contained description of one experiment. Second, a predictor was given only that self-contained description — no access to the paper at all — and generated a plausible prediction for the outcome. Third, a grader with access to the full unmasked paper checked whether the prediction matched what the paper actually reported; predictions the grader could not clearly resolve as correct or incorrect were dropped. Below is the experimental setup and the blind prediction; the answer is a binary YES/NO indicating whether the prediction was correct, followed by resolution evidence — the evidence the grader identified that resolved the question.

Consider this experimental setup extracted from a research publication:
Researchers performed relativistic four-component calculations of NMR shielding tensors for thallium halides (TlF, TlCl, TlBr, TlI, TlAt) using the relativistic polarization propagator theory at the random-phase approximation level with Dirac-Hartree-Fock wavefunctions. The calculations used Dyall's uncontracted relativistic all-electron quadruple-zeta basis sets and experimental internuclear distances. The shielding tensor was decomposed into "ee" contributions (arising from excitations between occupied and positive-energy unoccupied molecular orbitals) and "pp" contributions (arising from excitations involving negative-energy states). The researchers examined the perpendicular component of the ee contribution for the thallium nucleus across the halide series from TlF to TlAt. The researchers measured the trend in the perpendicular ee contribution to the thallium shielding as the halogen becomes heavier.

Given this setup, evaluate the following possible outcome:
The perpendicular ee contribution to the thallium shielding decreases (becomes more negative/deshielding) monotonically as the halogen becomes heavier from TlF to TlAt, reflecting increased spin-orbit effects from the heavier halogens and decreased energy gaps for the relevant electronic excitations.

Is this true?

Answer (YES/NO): YES